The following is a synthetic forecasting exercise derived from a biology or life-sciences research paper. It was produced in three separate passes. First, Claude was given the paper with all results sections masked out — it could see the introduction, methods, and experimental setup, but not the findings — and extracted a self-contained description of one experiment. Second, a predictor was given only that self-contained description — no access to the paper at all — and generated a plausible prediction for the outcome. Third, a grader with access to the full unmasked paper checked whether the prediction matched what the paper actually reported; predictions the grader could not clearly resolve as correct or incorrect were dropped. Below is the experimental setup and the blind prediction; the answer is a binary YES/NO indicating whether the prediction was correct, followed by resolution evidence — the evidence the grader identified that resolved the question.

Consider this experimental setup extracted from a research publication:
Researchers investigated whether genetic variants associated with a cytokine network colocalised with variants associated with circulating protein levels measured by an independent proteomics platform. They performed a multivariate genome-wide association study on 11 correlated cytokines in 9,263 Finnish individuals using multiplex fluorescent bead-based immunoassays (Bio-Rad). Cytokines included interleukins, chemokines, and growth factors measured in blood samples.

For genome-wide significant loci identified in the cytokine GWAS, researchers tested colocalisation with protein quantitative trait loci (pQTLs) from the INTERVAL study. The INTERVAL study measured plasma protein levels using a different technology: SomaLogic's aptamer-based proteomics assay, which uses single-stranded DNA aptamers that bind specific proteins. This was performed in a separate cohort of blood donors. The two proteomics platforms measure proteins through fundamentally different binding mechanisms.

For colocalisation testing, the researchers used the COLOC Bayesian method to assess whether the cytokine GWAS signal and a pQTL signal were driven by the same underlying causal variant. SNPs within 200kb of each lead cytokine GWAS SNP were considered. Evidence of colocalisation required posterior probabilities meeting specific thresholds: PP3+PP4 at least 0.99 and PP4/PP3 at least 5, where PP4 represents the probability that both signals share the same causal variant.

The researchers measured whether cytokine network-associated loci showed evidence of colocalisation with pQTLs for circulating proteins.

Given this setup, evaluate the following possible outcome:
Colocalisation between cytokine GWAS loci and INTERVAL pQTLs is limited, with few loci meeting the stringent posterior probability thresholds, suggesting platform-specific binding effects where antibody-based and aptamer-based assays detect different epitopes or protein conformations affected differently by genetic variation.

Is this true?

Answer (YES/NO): NO